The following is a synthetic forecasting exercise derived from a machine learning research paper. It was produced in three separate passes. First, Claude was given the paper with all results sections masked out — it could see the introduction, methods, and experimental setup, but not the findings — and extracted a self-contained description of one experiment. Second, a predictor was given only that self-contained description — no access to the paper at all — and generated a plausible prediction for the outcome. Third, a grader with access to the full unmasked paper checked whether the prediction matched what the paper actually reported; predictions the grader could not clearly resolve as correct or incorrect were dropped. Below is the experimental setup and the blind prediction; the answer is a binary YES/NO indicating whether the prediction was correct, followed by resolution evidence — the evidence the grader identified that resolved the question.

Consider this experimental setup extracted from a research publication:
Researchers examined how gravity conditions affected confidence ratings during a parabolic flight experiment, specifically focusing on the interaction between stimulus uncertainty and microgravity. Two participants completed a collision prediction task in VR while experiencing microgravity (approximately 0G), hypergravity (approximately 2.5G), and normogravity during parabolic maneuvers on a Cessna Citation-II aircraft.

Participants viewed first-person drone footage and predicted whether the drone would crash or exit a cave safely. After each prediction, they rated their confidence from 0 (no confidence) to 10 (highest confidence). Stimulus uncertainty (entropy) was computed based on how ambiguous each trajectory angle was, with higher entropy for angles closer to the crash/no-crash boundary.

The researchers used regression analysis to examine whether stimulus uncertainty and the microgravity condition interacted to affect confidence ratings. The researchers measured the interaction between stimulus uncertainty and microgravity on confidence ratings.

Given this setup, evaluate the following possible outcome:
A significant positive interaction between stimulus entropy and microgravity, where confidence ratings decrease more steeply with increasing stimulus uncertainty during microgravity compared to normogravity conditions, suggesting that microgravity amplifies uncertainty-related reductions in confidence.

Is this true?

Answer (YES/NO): NO